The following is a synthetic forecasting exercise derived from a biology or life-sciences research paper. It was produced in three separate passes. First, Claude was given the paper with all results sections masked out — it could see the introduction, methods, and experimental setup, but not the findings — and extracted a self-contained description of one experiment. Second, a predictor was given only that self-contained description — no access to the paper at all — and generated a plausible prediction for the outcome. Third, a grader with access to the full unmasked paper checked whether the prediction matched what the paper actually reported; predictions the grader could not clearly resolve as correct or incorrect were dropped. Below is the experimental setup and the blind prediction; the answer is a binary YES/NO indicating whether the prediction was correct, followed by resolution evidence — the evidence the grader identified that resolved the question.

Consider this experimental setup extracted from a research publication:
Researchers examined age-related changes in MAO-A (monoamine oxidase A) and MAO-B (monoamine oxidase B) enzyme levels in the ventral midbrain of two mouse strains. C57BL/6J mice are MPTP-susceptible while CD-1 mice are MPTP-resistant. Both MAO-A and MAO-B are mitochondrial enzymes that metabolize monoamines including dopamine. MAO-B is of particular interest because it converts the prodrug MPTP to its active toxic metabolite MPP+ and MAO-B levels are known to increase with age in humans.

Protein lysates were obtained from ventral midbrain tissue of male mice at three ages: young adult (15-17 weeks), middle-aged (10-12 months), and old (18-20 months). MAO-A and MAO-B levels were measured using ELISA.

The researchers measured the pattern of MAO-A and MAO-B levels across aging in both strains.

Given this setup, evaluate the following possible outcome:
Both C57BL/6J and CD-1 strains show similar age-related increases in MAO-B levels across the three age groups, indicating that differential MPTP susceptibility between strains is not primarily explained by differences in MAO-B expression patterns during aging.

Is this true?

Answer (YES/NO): NO